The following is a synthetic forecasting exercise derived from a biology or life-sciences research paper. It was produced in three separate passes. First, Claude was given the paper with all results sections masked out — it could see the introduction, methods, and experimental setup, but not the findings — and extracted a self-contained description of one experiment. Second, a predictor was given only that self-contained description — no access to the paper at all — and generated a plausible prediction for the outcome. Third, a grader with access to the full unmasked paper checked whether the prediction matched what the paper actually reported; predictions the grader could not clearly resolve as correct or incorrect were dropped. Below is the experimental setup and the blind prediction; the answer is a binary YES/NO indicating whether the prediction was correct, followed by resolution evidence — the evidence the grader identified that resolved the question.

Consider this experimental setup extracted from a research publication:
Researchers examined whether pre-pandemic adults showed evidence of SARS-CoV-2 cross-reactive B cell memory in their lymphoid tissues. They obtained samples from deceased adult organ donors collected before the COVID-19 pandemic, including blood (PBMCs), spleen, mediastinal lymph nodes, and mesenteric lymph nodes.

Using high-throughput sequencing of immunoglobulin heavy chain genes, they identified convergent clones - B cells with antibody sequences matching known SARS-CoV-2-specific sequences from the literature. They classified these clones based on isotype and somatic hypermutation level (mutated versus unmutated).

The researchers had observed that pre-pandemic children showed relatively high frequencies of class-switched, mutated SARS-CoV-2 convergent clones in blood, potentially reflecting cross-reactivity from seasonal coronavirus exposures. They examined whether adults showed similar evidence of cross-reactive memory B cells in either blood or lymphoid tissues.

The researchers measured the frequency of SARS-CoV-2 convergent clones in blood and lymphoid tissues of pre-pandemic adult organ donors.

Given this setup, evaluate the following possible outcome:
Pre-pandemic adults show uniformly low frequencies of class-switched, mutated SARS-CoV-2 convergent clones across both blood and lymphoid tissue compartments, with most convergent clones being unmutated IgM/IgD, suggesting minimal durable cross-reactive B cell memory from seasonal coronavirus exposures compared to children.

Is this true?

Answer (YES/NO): YES